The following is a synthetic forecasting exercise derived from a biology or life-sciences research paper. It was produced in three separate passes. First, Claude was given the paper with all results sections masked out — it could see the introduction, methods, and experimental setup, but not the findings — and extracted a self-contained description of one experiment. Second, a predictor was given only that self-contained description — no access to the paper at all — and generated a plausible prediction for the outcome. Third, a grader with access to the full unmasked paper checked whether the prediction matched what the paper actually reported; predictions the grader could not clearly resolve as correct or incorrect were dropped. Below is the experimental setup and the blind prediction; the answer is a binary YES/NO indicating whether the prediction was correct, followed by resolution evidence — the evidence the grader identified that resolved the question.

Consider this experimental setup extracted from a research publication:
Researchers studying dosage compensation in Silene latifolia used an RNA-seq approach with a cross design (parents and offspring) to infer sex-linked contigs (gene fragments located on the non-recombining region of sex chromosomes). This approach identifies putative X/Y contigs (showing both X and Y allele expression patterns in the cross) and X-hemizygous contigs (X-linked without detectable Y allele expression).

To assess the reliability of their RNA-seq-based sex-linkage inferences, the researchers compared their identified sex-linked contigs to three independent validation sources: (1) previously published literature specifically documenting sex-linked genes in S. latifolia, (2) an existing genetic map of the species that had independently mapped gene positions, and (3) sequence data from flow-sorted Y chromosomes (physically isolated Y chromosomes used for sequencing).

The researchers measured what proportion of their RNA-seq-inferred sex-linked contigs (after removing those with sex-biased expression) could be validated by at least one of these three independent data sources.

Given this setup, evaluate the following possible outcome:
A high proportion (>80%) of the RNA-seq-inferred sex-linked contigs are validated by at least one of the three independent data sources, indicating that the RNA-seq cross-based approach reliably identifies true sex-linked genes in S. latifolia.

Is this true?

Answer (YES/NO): NO